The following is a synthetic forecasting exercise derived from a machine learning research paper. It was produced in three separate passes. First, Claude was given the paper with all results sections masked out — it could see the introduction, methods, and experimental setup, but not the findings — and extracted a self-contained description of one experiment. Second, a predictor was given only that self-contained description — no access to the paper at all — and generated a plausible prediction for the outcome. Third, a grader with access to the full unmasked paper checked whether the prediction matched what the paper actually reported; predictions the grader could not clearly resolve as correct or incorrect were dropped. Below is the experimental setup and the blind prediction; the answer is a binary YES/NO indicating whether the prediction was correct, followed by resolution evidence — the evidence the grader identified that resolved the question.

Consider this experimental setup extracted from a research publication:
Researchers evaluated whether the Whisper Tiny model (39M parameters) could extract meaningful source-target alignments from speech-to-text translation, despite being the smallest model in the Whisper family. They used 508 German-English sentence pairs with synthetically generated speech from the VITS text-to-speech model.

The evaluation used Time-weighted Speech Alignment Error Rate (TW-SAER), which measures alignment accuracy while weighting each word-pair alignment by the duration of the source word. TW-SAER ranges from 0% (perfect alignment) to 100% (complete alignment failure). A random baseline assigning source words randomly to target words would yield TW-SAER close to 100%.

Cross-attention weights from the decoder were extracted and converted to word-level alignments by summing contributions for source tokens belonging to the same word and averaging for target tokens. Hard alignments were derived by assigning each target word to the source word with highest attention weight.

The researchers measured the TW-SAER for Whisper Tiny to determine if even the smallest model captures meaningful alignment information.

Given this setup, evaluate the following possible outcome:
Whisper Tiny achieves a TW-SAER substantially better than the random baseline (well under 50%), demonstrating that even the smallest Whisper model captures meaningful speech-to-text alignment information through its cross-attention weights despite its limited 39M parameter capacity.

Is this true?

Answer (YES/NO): NO